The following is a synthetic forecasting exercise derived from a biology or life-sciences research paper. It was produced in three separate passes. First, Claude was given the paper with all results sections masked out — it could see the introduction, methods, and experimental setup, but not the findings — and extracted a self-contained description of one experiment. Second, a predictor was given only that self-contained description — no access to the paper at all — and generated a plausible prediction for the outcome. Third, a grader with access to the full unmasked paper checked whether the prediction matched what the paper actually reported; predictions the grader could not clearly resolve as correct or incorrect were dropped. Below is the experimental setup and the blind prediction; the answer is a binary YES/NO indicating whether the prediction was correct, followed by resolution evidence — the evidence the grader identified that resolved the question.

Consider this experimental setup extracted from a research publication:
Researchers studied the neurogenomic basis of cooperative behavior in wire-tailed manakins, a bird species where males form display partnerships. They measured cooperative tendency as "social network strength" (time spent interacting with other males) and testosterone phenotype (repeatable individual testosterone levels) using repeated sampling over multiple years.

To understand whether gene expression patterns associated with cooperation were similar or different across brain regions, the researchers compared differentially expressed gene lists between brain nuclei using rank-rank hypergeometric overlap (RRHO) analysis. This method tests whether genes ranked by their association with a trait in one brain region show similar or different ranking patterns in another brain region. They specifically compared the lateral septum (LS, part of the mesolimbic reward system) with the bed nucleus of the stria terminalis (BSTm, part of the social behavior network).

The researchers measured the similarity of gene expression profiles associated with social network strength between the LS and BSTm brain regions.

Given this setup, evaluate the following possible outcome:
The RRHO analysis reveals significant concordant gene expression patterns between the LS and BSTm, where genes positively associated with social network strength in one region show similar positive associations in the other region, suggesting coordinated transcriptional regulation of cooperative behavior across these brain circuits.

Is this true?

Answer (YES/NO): YES